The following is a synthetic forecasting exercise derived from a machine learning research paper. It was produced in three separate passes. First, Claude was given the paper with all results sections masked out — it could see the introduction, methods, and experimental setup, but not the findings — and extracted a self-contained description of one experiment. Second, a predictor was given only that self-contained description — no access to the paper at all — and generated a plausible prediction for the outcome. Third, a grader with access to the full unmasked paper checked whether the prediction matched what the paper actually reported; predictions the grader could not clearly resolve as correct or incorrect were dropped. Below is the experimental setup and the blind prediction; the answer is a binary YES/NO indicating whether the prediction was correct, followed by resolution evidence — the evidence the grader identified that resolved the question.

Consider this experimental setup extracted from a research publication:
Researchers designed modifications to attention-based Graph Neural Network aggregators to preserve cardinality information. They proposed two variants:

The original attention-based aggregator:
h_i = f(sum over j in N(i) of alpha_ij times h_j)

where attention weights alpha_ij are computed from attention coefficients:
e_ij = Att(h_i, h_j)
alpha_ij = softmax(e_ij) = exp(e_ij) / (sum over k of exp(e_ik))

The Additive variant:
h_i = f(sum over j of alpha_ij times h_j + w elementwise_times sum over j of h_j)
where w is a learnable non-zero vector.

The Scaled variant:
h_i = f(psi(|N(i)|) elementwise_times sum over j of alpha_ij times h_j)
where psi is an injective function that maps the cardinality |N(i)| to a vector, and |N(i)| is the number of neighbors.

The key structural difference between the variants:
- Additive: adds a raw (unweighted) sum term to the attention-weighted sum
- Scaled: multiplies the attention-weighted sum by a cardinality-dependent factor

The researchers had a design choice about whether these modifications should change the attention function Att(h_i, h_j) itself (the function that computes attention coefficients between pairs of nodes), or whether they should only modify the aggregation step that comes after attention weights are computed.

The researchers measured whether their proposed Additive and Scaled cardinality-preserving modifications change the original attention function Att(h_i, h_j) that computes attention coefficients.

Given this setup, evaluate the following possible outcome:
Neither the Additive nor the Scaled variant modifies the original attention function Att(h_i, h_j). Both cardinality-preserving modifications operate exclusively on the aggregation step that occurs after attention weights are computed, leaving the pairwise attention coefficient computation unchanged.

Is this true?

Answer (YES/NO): YES